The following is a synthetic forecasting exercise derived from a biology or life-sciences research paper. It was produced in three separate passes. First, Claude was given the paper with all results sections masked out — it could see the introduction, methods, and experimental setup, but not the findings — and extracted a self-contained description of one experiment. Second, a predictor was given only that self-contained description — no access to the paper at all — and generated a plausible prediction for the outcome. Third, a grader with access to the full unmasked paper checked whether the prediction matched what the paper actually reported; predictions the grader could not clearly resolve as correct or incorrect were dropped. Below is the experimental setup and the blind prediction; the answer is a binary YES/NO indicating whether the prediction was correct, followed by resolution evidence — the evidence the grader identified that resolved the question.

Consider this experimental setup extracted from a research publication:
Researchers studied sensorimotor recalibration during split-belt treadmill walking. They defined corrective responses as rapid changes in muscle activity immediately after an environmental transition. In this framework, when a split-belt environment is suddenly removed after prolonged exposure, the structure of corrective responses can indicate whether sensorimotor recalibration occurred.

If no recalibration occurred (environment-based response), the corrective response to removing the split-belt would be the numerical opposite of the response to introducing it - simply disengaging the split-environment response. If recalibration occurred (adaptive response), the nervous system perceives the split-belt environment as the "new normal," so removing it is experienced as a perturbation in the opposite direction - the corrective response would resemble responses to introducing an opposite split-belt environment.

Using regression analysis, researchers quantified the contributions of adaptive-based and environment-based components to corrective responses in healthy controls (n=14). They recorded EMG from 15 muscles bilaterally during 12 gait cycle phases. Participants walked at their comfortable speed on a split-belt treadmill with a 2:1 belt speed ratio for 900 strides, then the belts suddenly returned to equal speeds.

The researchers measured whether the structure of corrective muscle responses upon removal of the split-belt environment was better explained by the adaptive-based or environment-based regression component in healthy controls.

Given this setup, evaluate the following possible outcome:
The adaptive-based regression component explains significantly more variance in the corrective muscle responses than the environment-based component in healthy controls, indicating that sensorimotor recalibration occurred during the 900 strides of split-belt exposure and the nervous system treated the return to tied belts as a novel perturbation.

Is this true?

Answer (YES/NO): YES